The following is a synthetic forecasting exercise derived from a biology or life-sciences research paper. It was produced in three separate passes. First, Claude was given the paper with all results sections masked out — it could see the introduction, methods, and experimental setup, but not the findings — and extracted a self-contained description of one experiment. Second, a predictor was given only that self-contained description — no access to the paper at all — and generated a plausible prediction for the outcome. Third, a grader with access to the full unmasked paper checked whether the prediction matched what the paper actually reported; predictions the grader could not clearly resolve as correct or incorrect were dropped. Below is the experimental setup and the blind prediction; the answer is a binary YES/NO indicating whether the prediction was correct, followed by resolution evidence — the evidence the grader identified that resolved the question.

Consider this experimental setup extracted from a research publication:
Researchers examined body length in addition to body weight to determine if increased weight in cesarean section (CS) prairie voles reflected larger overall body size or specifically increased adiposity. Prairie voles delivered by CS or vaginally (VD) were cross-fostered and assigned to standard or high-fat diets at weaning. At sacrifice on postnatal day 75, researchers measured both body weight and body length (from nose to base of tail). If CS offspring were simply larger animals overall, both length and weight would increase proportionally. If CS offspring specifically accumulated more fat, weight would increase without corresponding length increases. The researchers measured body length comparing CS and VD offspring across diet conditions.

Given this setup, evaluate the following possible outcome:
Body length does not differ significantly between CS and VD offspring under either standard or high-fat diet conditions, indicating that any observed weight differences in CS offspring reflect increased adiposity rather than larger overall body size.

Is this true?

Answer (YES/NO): NO